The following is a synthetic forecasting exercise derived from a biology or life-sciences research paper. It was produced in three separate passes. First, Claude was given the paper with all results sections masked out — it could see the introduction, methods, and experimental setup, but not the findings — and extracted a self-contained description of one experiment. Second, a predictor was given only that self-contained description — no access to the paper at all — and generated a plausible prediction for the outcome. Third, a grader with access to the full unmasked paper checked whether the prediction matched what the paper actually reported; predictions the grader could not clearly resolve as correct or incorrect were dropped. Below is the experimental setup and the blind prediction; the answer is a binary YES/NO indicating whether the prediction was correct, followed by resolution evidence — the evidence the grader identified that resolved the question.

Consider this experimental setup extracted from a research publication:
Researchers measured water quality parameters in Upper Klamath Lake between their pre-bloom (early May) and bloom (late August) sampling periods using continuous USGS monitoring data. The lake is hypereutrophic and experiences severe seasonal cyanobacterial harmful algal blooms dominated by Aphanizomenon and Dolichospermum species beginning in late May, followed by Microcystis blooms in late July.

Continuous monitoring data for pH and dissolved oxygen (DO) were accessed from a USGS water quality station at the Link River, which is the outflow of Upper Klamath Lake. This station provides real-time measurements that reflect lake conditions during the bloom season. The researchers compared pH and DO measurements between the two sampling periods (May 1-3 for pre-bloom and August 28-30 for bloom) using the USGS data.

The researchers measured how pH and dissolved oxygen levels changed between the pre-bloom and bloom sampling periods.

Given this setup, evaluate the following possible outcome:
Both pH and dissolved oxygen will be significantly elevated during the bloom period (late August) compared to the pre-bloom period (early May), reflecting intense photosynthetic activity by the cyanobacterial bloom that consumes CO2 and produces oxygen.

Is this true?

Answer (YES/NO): NO